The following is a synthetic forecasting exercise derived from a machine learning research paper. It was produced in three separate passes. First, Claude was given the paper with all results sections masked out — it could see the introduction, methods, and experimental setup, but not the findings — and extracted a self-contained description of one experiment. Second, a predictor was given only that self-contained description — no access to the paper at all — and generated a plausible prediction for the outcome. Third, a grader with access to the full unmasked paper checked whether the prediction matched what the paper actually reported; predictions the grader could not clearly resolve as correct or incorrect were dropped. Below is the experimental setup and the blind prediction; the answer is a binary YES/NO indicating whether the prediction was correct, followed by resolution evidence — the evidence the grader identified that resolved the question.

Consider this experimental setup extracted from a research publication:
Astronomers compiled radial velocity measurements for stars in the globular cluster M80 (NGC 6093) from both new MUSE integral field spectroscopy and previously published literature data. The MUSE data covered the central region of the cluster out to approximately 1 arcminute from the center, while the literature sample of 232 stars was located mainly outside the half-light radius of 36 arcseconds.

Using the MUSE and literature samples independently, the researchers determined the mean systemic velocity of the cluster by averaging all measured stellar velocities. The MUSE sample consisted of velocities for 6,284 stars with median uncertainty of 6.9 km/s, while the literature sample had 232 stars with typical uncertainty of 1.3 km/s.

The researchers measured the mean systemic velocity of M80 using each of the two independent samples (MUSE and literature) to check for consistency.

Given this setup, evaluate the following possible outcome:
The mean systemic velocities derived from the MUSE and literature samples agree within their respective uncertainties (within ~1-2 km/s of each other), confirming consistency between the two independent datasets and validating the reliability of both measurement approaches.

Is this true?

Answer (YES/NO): YES